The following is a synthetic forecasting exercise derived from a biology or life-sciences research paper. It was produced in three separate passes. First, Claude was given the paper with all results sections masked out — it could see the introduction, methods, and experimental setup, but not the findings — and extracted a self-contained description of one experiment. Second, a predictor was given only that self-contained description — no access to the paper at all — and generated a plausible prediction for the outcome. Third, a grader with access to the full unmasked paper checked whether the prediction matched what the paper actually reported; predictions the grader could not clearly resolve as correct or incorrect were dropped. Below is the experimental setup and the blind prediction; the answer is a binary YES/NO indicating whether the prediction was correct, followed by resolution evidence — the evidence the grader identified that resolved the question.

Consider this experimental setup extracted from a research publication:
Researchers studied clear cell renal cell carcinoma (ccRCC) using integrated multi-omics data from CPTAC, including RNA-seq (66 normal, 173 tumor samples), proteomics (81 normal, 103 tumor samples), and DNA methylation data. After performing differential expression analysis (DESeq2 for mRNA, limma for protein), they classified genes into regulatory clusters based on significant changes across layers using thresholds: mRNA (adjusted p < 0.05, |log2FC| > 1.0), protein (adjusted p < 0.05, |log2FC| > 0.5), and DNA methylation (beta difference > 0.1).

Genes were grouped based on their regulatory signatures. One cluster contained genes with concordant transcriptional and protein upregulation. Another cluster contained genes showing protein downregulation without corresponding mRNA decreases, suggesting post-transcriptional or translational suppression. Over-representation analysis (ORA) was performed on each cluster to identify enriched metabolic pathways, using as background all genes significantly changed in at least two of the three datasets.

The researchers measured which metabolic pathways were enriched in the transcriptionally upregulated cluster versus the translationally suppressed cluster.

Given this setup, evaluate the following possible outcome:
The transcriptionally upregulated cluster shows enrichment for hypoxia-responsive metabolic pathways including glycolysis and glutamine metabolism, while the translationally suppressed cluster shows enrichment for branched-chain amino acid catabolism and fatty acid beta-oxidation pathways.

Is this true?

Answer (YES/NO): NO